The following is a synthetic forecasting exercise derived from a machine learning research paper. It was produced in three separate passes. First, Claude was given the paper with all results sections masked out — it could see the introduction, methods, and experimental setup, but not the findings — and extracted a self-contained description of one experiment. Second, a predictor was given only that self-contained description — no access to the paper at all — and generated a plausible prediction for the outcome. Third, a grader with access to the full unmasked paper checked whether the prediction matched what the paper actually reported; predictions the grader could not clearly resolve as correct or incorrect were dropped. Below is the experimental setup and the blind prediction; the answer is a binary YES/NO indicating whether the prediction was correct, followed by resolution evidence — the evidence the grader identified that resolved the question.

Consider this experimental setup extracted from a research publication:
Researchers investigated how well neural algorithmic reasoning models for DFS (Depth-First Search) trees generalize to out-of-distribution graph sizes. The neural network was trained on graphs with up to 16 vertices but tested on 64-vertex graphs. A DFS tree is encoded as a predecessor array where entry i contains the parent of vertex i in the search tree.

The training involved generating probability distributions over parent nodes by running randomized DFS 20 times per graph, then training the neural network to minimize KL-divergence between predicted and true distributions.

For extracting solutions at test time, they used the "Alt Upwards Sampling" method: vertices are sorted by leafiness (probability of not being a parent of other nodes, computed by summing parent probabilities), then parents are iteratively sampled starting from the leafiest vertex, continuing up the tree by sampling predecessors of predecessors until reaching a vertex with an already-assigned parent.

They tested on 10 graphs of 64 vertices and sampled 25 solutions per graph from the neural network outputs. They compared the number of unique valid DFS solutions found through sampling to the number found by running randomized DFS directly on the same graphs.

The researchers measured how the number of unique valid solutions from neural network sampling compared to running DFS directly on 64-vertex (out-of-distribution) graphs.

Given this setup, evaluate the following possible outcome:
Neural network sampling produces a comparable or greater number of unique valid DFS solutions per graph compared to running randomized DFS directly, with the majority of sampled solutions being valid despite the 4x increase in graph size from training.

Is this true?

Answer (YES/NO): NO